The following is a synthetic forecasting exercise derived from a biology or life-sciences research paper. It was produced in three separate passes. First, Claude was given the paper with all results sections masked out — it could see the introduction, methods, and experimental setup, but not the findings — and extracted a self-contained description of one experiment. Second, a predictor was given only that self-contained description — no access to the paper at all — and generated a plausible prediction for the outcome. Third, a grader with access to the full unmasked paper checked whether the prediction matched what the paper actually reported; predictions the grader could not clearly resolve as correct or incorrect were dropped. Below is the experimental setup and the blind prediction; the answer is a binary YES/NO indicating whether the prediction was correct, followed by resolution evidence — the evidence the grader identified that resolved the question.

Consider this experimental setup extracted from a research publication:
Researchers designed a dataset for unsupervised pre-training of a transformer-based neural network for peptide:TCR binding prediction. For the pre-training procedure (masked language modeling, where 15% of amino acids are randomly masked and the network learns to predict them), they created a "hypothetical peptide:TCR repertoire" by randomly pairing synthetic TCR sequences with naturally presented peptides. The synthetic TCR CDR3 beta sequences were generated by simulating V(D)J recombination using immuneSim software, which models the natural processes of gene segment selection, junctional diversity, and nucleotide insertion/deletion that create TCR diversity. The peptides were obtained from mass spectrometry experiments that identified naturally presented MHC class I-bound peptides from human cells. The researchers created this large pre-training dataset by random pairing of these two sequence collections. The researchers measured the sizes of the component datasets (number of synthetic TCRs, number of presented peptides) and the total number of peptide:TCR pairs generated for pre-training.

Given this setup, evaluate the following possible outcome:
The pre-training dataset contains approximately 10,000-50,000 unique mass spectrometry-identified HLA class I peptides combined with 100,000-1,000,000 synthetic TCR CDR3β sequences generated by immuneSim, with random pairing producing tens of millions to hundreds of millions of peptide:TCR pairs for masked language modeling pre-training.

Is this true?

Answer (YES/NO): NO